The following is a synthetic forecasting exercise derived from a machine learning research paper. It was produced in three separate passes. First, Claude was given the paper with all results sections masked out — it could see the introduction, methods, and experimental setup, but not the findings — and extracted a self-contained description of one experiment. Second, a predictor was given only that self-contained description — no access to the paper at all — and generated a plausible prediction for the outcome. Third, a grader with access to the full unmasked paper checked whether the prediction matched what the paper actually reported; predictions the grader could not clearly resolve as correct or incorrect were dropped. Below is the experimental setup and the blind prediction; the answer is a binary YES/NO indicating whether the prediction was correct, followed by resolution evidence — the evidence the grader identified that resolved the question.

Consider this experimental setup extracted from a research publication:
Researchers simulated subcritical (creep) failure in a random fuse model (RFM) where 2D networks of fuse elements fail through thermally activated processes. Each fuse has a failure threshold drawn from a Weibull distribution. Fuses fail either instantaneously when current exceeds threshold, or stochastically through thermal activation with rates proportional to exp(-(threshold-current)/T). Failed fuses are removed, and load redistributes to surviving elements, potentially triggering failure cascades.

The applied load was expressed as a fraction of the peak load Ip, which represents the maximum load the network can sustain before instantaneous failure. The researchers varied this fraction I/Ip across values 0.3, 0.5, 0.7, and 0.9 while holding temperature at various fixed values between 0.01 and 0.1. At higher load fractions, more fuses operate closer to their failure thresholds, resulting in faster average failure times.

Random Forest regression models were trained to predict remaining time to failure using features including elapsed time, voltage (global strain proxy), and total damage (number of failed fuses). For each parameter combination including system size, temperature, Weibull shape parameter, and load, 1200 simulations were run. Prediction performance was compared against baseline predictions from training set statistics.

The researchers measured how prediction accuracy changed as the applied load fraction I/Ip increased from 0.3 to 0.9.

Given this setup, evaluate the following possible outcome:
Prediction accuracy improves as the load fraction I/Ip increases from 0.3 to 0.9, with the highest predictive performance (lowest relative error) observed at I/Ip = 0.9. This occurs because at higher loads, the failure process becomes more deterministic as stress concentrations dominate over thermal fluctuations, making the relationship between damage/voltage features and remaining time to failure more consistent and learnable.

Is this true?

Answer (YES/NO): NO